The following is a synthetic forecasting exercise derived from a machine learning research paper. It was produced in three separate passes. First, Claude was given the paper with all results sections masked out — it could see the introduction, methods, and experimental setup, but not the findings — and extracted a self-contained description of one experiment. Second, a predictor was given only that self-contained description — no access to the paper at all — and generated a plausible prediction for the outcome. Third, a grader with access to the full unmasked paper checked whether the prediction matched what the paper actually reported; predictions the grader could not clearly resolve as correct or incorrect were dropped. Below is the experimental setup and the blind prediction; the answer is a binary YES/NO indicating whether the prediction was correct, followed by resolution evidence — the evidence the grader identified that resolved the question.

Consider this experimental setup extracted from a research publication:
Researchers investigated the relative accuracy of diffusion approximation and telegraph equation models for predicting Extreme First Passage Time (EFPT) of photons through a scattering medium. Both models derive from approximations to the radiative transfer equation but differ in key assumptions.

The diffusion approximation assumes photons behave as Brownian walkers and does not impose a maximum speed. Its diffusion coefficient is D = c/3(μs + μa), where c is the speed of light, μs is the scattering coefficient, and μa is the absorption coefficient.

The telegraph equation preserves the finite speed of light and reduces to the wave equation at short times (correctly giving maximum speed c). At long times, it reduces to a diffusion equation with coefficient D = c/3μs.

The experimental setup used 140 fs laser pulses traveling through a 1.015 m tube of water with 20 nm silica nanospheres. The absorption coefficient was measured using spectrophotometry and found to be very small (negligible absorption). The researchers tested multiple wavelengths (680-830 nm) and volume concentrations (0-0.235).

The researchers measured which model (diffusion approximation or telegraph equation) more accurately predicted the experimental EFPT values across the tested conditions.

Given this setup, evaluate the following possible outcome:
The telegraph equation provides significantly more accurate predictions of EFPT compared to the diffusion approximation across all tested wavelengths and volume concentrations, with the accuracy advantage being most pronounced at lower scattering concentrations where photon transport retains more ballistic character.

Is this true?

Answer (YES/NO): NO